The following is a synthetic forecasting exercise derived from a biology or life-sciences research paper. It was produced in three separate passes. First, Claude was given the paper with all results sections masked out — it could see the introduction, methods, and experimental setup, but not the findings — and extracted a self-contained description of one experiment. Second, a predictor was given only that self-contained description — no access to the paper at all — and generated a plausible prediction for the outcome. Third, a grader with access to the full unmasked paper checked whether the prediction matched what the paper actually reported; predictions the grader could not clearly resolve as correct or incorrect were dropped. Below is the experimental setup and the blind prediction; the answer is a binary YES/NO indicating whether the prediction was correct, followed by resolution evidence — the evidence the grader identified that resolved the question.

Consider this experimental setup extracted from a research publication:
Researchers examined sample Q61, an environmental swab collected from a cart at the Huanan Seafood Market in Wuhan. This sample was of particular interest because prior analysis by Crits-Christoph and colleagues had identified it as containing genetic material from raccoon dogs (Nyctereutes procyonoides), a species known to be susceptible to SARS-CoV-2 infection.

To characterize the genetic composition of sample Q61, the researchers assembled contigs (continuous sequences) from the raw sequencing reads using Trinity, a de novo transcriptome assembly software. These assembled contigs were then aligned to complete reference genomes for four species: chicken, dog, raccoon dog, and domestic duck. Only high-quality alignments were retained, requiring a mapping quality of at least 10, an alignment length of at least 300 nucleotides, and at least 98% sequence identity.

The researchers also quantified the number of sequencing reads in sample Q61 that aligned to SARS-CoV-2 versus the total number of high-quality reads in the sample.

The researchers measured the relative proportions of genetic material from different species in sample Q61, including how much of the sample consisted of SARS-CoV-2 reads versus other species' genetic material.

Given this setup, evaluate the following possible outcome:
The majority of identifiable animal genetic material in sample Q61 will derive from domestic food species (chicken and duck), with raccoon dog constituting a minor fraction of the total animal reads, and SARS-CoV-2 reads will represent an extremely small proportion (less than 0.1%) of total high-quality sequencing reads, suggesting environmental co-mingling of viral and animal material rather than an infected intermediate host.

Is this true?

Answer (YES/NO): NO